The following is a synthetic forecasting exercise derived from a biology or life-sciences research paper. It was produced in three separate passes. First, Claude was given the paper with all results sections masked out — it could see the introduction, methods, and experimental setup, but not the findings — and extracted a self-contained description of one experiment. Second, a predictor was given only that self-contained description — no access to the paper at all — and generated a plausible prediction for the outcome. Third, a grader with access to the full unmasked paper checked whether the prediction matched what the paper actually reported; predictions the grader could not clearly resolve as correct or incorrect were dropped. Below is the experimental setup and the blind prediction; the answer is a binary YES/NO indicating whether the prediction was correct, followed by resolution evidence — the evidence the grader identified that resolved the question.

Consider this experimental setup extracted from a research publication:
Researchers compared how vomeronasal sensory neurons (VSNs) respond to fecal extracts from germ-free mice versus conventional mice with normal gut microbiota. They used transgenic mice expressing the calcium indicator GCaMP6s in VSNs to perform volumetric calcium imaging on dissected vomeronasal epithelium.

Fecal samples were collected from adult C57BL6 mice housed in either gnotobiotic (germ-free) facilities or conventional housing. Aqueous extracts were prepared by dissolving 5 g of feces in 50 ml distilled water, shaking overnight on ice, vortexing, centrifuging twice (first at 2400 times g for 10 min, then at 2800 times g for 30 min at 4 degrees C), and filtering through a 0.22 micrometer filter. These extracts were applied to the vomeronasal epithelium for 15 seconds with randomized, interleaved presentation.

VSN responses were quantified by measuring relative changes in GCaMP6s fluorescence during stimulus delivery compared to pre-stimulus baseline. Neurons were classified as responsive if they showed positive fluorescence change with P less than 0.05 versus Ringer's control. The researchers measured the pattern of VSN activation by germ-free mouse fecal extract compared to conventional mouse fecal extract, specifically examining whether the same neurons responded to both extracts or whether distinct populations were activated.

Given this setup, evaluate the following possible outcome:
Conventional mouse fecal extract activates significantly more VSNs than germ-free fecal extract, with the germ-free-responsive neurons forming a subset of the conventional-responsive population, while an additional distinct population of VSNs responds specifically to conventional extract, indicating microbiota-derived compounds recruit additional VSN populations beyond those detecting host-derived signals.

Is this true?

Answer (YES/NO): NO